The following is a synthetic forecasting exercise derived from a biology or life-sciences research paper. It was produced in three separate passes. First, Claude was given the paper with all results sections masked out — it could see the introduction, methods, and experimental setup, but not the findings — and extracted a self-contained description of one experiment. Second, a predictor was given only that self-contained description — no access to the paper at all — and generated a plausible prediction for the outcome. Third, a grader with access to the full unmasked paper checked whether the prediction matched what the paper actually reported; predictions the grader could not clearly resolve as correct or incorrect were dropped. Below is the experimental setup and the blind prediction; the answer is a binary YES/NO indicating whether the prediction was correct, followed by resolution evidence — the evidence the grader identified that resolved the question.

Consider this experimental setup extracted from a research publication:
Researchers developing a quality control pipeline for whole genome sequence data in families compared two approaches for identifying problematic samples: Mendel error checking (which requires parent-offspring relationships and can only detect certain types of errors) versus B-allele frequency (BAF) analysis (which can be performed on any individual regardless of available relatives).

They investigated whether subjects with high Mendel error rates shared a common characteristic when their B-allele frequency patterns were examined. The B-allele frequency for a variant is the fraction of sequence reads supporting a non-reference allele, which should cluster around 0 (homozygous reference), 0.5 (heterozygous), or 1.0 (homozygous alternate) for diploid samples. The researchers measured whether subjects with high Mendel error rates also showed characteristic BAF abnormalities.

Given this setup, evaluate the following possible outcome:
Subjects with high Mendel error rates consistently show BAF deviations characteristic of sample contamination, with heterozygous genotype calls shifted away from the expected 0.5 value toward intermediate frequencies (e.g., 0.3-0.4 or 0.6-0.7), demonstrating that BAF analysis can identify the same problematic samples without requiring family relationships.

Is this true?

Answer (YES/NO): NO